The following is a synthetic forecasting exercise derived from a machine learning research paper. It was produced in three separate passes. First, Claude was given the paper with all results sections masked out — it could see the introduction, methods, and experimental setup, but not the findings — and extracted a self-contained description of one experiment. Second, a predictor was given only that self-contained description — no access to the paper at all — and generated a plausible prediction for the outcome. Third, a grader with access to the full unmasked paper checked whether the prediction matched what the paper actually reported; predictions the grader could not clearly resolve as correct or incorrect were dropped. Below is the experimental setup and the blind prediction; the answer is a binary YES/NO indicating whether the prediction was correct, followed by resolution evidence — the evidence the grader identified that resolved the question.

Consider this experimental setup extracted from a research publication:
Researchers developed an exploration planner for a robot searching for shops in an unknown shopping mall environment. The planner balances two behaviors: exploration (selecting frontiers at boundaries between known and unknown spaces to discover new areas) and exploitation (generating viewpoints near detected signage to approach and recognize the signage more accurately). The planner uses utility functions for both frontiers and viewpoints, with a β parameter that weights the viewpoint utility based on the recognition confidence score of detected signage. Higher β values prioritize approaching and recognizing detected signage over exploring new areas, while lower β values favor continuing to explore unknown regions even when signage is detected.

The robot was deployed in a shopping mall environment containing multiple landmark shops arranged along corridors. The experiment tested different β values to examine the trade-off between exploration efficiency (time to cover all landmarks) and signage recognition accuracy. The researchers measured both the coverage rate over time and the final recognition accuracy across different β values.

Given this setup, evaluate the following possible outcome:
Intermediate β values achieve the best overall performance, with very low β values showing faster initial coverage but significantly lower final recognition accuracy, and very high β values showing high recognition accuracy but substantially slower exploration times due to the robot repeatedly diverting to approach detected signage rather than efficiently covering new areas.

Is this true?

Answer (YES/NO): NO